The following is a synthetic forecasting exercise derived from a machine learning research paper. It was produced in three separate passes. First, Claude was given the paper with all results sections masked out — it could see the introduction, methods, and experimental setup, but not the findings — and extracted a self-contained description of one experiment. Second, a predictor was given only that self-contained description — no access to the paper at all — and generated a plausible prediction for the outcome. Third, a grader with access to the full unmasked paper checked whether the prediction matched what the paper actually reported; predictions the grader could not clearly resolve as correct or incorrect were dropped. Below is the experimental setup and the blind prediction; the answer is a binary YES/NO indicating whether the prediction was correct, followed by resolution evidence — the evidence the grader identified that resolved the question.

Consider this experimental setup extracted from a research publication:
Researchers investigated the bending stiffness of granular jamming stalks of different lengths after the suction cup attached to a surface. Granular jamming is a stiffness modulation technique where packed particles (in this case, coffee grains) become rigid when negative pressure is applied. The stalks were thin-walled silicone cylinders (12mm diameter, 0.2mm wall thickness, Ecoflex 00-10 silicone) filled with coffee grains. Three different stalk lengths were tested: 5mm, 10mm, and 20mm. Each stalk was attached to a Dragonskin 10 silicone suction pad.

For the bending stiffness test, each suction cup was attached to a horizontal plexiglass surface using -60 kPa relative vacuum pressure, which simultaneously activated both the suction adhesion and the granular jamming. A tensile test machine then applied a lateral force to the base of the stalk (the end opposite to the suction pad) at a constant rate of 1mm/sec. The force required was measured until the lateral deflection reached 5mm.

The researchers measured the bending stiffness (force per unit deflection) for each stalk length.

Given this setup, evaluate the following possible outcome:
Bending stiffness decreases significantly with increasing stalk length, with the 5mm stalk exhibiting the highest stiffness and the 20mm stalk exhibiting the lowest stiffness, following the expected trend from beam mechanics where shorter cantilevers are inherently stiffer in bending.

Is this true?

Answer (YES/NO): YES